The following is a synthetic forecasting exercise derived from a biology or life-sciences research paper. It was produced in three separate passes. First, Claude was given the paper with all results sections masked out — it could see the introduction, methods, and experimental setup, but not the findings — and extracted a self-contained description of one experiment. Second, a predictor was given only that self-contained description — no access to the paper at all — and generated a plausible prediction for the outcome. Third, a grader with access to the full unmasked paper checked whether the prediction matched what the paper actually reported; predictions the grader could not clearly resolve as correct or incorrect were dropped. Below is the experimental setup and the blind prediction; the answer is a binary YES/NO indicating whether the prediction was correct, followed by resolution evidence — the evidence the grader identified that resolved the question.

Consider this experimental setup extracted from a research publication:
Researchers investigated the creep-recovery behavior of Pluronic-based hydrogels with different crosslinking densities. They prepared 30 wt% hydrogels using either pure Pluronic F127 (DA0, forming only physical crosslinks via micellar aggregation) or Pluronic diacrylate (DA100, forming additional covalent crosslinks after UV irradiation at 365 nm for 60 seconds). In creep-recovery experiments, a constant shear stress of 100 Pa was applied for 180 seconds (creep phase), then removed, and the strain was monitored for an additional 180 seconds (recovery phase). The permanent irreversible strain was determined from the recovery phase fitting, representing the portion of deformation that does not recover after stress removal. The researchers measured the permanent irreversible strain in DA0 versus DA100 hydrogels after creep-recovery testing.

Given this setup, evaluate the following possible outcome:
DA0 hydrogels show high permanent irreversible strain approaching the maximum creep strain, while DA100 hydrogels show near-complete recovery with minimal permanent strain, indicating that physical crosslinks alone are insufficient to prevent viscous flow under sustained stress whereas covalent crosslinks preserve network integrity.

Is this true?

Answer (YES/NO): NO